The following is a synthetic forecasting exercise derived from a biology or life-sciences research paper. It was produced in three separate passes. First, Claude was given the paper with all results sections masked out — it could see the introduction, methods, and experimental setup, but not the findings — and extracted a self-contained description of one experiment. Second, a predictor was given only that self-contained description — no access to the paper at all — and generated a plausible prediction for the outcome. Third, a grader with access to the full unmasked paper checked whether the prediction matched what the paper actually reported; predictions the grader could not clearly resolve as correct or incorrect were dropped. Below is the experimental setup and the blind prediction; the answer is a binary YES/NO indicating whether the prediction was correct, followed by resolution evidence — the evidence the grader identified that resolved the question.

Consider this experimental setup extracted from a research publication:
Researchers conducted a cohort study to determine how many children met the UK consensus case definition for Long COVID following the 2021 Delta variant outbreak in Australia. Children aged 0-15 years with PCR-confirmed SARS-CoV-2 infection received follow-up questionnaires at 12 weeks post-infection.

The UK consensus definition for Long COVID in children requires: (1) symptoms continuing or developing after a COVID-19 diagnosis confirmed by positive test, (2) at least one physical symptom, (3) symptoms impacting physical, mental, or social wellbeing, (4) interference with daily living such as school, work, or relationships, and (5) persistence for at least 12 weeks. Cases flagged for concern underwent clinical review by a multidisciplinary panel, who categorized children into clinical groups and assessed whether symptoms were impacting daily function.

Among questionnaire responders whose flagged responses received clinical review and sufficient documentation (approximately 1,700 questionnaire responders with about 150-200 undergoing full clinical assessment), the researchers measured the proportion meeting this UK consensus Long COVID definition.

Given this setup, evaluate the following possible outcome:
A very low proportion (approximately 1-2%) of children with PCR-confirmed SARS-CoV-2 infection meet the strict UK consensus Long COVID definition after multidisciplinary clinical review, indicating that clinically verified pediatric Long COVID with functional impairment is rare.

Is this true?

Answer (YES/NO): YES